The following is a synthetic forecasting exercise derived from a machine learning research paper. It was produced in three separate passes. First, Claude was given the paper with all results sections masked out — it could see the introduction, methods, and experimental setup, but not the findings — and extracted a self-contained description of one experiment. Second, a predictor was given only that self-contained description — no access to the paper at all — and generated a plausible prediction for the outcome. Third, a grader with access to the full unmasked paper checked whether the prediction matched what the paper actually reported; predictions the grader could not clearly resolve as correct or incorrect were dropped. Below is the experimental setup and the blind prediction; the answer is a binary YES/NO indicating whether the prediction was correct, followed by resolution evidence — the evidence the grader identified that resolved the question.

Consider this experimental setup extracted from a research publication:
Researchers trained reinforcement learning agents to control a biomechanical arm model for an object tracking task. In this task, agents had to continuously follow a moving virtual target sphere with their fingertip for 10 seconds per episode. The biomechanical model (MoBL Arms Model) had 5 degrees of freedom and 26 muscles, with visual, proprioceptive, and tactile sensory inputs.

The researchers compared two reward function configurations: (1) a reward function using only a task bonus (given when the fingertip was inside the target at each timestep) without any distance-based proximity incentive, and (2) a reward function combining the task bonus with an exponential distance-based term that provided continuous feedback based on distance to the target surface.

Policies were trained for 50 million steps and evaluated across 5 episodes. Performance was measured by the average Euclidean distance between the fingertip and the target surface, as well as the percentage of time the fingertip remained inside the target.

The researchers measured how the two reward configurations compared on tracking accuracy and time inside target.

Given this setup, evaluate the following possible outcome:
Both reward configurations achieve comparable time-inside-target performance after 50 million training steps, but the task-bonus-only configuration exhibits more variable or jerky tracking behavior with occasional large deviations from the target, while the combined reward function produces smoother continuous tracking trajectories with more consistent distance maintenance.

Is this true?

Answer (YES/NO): NO